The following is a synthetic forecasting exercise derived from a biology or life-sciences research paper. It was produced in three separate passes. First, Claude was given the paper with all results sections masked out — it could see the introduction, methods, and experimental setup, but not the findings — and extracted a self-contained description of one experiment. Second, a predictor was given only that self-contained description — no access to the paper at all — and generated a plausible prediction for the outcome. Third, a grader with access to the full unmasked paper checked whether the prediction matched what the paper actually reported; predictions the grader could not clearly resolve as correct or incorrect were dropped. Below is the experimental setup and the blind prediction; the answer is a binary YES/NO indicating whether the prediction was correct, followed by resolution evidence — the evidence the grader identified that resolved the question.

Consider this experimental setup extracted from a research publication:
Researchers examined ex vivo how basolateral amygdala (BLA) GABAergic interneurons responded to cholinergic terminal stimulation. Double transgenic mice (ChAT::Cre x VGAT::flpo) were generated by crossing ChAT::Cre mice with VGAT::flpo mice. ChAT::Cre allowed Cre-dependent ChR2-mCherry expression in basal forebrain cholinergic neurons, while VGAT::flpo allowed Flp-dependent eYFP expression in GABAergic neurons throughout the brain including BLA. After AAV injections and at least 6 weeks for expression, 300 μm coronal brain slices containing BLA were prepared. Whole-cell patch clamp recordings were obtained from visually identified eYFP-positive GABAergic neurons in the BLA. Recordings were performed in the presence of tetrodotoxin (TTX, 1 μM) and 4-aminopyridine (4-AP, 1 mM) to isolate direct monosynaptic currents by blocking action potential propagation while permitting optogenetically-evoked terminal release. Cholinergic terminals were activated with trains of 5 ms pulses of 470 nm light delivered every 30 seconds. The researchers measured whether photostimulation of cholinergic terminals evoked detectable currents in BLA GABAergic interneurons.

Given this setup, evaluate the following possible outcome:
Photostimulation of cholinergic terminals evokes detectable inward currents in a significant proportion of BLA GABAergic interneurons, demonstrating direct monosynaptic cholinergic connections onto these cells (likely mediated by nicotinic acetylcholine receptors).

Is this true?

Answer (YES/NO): YES